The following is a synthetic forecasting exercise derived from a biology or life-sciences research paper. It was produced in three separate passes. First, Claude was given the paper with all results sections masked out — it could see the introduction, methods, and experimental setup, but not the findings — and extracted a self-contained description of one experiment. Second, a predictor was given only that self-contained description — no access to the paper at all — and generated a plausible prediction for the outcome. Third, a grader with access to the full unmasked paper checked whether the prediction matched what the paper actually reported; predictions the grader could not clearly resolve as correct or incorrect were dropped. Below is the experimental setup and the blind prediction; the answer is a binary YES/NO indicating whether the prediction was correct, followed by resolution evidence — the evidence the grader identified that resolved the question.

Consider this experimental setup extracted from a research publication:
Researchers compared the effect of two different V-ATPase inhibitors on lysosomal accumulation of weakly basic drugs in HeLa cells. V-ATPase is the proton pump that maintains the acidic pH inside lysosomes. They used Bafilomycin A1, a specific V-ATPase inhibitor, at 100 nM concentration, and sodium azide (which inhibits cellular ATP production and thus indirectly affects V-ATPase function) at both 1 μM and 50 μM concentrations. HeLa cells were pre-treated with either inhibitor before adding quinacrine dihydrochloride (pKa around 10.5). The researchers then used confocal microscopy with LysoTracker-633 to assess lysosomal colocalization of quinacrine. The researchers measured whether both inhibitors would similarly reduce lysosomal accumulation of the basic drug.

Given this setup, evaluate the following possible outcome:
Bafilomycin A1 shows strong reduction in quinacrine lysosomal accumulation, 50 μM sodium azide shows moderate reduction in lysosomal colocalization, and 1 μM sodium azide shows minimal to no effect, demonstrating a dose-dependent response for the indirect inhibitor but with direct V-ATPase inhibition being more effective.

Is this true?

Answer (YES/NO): NO